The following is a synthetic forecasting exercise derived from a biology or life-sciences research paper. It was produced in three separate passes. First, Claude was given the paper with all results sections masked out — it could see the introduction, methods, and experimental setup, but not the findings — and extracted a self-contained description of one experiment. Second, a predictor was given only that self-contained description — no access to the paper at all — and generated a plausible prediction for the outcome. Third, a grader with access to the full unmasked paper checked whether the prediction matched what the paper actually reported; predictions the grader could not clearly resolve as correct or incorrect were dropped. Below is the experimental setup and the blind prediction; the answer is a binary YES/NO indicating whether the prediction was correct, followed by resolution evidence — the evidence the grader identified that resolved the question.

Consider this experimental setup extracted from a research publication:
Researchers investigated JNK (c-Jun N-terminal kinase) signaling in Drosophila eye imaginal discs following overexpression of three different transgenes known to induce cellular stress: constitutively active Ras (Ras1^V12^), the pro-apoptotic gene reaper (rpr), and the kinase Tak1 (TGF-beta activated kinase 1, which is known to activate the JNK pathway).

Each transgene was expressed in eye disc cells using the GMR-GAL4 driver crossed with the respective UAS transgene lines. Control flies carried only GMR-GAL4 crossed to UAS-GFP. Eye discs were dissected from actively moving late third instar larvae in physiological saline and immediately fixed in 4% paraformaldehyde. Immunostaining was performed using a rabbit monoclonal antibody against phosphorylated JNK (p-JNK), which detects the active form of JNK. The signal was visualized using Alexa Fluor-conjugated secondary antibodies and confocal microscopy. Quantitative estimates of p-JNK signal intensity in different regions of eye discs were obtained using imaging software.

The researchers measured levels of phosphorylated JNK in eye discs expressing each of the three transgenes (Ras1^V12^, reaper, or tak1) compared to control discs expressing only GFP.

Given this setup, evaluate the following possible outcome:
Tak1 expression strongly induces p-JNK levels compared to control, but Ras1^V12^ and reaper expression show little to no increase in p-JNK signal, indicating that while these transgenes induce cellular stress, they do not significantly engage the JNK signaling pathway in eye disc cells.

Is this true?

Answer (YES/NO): NO